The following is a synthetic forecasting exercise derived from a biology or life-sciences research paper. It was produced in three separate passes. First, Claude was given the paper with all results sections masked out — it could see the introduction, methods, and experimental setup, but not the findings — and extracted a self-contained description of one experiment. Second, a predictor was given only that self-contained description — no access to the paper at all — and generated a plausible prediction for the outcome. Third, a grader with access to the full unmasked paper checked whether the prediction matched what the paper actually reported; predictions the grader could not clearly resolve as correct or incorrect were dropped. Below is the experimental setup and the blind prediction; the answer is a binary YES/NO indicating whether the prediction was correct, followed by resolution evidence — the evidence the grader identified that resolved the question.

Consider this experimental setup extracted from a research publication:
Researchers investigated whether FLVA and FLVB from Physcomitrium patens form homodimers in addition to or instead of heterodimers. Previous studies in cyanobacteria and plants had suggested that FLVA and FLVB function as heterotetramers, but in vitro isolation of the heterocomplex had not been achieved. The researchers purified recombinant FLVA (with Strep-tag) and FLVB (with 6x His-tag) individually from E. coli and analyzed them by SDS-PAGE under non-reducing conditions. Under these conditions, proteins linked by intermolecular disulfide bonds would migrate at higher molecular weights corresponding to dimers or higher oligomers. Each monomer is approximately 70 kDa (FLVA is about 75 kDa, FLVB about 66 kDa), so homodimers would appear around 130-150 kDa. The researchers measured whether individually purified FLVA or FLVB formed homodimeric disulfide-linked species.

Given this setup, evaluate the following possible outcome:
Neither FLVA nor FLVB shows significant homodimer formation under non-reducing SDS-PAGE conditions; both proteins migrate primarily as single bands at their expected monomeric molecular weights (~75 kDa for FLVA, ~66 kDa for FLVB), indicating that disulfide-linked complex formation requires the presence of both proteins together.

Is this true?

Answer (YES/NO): NO